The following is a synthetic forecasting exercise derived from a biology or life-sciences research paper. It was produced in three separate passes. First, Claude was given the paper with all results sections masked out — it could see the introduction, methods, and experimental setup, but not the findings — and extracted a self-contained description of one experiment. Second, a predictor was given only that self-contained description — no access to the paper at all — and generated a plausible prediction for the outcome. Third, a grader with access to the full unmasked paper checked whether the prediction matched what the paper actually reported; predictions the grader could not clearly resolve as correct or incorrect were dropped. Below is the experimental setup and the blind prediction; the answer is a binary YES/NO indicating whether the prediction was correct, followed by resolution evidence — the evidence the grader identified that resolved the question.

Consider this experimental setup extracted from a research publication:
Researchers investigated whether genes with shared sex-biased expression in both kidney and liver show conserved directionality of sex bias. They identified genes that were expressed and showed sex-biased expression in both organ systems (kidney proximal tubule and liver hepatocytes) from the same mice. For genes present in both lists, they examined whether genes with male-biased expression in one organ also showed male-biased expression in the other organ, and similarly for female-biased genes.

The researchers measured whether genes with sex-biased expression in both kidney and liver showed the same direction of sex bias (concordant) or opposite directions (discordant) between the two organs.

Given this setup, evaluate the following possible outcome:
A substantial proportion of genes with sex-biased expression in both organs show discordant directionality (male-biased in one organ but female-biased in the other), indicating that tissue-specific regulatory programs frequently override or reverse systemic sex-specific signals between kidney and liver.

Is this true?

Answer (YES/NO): NO